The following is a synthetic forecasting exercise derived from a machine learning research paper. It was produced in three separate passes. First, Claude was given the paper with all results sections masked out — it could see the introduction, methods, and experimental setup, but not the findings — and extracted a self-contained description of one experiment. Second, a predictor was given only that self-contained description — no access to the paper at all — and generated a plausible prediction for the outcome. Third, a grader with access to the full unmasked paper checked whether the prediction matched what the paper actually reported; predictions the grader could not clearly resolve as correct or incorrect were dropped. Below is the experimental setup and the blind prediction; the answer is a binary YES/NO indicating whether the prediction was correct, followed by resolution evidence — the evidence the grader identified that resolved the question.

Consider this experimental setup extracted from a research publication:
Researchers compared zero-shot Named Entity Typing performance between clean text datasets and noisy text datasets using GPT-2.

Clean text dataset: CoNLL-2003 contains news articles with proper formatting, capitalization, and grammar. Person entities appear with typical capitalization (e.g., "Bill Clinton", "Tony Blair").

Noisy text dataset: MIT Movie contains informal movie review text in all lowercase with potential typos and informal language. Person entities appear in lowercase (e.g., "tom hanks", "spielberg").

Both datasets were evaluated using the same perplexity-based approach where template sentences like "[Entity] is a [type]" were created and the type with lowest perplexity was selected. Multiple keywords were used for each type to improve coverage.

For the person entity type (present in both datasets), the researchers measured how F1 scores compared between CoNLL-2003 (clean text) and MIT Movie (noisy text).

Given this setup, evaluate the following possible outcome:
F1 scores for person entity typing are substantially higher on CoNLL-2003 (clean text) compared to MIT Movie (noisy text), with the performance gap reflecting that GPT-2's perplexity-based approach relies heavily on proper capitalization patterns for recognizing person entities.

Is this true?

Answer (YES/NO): NO